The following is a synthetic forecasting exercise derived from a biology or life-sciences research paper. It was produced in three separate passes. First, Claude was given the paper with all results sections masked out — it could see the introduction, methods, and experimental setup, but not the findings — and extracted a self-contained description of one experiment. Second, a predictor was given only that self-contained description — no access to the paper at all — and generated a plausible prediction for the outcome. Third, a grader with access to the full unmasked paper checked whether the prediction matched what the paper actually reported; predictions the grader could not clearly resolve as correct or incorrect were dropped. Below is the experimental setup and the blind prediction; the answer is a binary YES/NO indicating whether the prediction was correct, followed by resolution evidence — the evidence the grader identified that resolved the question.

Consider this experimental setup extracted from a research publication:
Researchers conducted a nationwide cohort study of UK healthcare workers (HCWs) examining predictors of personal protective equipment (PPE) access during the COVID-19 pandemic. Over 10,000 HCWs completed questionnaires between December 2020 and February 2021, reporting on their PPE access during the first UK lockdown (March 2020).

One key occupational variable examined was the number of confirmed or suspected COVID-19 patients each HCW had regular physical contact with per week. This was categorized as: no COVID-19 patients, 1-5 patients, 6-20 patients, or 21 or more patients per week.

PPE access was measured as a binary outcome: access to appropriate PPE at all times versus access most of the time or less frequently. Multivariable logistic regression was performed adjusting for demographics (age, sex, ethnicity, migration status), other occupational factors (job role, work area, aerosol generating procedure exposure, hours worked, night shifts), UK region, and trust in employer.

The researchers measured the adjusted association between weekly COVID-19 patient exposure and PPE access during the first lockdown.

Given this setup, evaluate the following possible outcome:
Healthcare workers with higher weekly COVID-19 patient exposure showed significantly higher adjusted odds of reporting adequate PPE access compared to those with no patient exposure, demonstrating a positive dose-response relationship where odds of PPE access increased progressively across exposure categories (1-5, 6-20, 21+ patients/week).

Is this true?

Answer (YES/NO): NO